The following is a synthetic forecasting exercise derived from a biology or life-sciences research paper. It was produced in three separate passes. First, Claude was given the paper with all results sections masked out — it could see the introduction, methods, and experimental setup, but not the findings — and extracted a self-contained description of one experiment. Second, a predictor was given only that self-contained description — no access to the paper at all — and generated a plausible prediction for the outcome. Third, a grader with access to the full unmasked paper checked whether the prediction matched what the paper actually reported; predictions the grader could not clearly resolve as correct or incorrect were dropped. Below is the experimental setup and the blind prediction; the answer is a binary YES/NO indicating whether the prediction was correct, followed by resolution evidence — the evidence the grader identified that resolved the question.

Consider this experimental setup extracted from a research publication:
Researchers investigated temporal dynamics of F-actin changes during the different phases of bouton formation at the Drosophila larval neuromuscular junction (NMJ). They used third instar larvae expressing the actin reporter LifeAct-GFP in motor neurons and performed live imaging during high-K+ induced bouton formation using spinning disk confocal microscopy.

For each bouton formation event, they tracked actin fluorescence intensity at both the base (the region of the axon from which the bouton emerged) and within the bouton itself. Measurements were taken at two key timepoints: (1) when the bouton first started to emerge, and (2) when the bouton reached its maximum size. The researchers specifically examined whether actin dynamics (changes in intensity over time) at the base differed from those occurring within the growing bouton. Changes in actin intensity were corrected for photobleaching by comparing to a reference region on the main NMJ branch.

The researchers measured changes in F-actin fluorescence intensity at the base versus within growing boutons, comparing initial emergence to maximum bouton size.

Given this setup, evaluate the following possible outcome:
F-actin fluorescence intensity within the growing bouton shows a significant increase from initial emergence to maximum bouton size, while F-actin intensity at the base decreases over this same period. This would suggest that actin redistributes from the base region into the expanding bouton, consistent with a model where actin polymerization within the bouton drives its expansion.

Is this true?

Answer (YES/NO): NO